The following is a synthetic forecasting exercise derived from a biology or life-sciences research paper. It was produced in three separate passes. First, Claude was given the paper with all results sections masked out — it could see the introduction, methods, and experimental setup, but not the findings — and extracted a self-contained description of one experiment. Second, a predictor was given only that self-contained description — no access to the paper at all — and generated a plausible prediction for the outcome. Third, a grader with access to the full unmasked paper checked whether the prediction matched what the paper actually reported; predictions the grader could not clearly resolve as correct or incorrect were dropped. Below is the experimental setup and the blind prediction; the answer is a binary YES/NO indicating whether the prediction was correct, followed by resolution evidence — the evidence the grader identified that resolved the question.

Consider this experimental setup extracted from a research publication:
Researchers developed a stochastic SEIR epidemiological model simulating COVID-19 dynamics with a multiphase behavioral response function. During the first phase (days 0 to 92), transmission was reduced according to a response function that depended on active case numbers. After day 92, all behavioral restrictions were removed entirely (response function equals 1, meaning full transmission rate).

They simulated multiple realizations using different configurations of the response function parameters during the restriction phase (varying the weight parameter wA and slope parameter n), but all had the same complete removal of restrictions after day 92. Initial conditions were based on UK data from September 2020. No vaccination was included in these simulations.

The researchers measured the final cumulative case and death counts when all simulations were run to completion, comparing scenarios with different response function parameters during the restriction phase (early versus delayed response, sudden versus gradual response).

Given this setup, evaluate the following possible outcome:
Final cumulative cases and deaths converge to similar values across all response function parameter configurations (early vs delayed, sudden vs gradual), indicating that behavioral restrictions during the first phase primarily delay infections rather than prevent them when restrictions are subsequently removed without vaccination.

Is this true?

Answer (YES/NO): YES